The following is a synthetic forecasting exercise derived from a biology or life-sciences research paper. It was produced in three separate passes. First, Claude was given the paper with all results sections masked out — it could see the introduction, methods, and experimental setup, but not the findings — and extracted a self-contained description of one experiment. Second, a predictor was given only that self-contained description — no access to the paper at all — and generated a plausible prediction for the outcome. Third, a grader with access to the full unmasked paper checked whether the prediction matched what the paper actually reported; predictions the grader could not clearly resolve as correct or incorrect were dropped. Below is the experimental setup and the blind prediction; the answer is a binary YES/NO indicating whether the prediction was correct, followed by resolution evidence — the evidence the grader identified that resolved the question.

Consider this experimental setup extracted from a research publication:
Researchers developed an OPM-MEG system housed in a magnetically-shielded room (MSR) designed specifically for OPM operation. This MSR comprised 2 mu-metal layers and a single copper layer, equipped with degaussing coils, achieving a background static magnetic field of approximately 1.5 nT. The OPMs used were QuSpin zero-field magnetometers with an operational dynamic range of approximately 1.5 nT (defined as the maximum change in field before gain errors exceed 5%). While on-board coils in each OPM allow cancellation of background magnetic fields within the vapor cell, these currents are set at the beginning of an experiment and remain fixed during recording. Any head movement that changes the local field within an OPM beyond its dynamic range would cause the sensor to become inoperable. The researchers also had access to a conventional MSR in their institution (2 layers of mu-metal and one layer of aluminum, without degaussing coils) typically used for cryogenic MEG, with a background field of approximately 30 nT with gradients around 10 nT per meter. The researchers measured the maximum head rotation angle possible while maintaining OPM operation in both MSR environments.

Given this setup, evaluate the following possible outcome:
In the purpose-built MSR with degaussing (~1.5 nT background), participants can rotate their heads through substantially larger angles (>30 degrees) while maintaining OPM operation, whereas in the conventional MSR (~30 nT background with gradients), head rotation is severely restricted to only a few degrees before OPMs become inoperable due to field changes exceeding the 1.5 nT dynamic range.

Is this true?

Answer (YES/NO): YES